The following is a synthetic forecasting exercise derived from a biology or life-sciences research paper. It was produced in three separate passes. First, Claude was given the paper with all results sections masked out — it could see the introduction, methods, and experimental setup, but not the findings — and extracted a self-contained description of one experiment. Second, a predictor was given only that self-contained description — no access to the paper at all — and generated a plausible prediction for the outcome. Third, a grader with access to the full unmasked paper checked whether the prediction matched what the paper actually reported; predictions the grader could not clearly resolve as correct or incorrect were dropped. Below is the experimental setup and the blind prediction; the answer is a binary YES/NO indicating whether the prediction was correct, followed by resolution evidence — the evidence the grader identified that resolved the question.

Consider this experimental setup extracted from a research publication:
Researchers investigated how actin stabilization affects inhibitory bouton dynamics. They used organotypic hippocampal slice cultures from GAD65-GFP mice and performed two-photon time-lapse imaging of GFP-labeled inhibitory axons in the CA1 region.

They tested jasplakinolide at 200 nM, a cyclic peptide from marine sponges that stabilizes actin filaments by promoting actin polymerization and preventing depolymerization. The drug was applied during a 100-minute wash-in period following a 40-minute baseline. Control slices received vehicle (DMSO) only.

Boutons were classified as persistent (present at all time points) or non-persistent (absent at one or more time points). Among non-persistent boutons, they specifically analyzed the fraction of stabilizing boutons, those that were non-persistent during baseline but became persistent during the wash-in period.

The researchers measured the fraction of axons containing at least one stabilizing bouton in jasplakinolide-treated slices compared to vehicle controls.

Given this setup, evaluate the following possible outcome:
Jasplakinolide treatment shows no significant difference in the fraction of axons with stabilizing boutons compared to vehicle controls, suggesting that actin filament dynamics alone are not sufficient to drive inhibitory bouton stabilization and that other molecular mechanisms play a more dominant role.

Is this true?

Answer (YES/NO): YES